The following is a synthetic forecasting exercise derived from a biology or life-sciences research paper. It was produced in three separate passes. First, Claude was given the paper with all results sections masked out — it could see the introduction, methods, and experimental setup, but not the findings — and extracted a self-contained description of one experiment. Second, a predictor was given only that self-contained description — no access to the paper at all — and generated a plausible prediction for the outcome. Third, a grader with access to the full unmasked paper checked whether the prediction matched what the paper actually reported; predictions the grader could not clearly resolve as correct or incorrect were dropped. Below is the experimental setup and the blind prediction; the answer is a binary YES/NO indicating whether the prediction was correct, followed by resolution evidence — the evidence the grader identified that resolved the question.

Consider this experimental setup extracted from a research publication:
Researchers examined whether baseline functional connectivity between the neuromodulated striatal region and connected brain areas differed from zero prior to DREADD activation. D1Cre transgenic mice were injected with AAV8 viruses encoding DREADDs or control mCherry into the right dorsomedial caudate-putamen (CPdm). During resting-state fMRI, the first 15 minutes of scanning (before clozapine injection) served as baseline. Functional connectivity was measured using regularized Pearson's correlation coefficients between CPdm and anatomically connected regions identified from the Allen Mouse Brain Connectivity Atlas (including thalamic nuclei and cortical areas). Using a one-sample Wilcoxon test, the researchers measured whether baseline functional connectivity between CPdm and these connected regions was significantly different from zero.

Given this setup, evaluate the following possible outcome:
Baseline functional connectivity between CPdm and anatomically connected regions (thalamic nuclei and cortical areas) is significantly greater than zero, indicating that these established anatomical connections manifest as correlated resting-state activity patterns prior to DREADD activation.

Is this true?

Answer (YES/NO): NO